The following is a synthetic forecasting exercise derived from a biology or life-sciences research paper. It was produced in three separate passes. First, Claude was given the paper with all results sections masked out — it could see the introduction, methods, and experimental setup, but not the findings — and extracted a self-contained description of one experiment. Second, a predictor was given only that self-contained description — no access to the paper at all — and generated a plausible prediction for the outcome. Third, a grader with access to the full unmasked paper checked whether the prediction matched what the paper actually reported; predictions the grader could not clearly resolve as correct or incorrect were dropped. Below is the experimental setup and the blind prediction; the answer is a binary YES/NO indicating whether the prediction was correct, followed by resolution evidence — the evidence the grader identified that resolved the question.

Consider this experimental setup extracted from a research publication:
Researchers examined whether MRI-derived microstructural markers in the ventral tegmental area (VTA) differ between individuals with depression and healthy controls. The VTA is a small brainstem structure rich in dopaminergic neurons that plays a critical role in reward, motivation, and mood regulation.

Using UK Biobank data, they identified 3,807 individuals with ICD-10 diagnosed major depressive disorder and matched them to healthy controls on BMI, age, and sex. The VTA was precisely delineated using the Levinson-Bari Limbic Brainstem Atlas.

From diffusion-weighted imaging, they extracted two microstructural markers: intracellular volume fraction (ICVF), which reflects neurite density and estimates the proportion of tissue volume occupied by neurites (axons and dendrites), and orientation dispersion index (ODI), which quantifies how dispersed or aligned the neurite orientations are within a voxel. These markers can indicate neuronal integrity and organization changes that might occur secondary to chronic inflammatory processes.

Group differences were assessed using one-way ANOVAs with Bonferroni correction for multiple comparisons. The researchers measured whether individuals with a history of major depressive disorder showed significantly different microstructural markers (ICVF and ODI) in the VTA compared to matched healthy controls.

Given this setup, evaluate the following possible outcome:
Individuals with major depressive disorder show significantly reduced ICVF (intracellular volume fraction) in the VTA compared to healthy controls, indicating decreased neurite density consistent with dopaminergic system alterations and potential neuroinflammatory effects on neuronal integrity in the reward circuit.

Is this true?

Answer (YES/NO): NO